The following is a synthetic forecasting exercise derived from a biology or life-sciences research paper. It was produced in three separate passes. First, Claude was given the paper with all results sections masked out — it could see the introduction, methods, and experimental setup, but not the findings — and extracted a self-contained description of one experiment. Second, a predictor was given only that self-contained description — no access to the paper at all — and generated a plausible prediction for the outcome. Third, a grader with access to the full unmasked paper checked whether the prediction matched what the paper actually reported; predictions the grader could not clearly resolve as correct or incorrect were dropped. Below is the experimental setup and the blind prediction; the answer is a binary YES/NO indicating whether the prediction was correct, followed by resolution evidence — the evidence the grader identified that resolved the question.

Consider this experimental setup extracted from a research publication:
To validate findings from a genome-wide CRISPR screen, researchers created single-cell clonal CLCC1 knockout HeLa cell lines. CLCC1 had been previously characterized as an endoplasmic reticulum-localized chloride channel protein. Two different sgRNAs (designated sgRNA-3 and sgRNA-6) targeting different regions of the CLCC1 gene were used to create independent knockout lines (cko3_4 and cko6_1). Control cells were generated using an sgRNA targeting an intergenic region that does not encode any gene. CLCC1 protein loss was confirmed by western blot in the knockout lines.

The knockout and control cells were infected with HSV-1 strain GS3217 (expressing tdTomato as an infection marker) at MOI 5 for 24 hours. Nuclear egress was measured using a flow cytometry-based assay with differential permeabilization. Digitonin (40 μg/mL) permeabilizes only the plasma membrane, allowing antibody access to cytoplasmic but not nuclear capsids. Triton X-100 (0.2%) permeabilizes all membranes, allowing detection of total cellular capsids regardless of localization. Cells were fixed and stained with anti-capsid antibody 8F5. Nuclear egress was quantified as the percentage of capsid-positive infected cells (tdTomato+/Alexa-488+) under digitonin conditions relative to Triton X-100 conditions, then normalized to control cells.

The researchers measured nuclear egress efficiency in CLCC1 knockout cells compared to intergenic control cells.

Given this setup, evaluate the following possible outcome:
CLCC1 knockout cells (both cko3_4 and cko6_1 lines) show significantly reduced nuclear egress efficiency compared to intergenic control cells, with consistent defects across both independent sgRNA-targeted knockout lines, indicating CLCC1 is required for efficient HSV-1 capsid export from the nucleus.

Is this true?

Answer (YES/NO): YES